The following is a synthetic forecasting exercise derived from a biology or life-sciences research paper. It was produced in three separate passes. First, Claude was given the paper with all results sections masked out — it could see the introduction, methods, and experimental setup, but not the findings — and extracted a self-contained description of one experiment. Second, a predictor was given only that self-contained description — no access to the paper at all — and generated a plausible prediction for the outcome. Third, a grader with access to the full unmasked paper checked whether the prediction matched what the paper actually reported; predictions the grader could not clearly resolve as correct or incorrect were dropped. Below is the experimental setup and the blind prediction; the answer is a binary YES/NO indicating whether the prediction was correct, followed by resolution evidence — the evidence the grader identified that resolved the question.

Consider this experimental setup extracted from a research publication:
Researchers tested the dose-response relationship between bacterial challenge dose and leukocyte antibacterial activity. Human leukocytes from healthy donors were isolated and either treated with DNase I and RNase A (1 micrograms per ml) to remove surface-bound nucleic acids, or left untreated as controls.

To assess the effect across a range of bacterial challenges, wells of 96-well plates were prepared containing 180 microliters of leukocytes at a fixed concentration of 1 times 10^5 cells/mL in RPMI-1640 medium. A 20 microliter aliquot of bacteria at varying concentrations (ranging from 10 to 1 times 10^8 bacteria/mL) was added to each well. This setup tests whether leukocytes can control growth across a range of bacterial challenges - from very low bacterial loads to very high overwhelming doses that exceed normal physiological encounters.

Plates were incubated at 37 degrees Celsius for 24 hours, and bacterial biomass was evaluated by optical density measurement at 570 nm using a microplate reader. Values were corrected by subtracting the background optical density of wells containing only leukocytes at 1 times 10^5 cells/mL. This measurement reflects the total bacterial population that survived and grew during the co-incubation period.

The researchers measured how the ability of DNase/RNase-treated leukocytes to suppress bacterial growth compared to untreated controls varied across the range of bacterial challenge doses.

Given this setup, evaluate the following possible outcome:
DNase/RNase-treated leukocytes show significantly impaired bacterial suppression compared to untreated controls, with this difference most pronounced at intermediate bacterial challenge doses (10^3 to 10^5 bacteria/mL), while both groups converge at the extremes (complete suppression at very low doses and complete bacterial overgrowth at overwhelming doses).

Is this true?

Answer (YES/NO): NO